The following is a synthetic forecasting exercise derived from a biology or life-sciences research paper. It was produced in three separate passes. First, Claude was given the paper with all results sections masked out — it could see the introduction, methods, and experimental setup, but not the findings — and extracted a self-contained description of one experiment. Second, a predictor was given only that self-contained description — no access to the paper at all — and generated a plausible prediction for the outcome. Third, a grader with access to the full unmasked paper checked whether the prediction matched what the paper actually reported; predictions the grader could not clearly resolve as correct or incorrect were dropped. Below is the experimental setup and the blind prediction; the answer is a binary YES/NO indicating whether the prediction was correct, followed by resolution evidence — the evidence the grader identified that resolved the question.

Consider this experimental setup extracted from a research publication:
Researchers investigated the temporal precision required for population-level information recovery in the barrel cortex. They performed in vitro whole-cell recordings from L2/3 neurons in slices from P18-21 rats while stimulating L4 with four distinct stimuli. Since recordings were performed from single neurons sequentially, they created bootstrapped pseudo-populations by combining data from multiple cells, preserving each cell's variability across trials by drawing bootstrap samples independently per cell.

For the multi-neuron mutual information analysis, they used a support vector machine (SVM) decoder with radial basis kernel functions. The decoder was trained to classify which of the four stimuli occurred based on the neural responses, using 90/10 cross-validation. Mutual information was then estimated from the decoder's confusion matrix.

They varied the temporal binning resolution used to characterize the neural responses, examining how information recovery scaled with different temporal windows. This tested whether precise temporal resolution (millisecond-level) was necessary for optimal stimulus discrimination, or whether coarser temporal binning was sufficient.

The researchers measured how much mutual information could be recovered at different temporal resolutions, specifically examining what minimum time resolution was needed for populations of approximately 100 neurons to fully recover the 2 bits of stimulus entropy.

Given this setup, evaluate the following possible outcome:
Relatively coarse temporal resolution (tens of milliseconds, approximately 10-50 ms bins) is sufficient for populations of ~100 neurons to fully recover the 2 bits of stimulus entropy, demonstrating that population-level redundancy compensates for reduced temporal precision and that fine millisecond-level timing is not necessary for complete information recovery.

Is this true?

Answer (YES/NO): NO